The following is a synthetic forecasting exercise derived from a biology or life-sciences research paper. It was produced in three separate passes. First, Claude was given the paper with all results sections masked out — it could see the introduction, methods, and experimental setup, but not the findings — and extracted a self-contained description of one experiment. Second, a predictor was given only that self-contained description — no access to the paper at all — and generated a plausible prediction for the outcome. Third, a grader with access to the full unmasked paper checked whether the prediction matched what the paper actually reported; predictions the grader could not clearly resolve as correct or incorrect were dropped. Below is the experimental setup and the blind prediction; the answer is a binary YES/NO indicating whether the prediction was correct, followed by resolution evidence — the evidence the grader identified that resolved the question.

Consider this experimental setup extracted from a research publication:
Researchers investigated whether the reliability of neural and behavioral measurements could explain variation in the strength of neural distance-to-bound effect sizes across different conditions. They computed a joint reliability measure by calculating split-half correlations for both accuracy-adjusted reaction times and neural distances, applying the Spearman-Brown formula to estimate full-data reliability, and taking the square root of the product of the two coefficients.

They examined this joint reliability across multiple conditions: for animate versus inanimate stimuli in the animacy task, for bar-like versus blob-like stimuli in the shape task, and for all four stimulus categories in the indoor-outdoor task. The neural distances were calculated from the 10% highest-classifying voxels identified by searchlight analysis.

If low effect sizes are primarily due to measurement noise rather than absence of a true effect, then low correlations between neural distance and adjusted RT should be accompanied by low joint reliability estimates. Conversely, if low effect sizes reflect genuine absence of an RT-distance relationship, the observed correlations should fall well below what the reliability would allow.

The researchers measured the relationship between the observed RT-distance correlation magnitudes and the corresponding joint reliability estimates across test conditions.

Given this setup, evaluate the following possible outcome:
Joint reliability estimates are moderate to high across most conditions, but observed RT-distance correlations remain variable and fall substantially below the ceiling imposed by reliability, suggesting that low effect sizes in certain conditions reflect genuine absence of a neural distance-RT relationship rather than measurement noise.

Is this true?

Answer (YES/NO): NO